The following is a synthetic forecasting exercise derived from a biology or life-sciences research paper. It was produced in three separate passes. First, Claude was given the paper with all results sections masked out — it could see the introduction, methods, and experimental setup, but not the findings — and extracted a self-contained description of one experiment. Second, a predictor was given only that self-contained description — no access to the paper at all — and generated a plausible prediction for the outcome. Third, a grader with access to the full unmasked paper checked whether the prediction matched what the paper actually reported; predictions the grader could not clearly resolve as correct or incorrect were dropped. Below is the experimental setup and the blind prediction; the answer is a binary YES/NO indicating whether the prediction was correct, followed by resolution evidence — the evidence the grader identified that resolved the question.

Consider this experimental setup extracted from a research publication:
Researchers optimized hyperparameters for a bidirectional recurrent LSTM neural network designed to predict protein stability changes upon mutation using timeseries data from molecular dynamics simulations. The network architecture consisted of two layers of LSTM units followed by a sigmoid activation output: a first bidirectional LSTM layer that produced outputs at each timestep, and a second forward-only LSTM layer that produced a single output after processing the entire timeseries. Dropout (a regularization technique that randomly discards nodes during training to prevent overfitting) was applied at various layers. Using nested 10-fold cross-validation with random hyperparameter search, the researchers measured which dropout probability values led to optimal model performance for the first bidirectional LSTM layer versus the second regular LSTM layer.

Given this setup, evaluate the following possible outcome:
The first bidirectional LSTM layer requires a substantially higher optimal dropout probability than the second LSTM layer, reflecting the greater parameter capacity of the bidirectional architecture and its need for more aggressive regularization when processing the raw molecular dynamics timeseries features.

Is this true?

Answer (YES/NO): YES